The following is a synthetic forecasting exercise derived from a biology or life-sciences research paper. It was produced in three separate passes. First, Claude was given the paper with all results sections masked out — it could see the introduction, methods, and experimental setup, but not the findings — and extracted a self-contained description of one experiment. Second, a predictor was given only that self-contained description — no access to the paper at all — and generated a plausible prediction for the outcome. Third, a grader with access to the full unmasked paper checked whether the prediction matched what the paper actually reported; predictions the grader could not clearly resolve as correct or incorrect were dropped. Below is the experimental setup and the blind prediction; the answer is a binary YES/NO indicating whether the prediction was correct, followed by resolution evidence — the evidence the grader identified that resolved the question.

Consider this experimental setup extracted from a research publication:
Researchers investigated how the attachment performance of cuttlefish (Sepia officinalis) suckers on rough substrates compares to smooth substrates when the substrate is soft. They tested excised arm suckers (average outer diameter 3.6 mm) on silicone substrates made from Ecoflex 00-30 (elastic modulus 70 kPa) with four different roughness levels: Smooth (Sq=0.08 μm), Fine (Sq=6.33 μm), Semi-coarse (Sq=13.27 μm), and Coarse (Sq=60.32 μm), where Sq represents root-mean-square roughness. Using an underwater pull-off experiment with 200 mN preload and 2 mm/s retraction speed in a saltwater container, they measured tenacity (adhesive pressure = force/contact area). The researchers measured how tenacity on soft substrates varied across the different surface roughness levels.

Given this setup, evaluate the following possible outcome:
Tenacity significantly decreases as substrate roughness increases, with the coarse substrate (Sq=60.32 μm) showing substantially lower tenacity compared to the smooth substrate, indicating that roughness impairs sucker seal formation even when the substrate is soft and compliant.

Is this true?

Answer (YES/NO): NO